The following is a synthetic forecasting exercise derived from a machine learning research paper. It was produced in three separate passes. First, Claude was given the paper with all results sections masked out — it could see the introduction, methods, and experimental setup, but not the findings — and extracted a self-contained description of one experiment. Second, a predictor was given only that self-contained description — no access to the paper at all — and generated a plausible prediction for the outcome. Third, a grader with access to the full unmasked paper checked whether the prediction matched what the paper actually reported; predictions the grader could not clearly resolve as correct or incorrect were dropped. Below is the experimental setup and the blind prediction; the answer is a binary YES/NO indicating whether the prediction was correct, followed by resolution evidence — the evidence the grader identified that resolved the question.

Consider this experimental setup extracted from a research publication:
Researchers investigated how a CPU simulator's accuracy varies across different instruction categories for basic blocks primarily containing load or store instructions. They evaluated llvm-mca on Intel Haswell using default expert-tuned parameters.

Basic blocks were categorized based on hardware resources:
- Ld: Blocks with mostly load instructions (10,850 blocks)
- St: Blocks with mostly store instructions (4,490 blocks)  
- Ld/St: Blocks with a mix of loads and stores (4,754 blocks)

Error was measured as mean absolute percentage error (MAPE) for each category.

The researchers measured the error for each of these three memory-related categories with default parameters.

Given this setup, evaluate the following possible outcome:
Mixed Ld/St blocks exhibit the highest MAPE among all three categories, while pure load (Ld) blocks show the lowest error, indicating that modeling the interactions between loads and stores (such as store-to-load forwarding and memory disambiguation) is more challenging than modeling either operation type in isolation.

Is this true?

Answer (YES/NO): NO